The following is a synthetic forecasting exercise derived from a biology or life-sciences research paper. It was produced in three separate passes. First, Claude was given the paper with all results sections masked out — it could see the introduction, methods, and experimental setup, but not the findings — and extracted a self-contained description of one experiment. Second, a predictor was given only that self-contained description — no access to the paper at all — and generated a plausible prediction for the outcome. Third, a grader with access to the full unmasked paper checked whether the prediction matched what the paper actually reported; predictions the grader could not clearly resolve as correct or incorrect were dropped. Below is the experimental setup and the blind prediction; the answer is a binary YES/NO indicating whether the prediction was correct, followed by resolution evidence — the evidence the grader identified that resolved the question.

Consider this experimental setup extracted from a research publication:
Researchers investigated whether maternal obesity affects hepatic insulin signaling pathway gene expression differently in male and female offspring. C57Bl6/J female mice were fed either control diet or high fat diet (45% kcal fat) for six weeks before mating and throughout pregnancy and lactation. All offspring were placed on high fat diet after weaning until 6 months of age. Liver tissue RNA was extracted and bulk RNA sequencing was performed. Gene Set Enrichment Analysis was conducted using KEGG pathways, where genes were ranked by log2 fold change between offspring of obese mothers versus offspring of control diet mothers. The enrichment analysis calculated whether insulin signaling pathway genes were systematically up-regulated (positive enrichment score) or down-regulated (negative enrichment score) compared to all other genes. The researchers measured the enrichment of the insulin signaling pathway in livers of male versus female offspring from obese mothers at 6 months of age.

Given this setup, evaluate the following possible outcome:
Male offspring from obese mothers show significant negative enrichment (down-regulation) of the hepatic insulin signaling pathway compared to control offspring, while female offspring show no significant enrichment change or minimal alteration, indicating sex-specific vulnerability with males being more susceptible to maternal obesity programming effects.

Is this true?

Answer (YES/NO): NO